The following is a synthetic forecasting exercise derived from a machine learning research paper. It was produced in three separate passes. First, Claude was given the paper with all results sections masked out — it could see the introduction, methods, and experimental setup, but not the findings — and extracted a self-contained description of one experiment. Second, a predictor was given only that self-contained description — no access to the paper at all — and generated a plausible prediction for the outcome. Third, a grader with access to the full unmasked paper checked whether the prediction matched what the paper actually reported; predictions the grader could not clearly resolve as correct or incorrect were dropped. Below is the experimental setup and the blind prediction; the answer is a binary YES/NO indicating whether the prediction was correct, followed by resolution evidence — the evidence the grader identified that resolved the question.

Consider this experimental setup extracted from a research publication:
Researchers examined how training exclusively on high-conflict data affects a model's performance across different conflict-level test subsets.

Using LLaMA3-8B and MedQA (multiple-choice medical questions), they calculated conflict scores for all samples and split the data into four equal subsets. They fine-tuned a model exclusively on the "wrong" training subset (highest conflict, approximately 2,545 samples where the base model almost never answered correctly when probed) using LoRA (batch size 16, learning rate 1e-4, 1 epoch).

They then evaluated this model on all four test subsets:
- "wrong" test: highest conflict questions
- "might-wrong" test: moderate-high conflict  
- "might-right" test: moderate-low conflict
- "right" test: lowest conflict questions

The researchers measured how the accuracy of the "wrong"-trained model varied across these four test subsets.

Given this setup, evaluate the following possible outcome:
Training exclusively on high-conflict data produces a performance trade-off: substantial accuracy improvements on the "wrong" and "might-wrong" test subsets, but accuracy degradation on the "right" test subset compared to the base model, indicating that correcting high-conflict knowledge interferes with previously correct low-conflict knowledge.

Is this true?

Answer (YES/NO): NO